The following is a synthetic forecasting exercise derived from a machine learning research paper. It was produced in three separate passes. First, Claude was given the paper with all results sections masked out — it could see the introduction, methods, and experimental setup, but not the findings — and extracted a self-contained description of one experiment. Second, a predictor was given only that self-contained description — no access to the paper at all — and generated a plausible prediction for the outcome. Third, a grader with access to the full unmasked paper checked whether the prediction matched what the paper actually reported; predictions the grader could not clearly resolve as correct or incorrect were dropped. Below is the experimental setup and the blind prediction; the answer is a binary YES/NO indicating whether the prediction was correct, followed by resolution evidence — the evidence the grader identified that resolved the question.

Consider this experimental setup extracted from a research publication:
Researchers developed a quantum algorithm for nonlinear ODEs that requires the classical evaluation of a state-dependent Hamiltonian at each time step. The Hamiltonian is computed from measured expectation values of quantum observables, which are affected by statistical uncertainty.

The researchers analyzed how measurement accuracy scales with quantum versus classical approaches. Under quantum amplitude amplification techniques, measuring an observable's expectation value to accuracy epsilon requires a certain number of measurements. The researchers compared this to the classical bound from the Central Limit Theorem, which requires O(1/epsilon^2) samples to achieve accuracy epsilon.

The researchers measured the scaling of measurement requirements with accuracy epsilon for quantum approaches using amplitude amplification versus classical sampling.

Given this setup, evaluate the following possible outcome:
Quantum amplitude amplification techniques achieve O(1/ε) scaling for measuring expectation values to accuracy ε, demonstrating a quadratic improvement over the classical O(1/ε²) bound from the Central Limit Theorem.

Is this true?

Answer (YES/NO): YES